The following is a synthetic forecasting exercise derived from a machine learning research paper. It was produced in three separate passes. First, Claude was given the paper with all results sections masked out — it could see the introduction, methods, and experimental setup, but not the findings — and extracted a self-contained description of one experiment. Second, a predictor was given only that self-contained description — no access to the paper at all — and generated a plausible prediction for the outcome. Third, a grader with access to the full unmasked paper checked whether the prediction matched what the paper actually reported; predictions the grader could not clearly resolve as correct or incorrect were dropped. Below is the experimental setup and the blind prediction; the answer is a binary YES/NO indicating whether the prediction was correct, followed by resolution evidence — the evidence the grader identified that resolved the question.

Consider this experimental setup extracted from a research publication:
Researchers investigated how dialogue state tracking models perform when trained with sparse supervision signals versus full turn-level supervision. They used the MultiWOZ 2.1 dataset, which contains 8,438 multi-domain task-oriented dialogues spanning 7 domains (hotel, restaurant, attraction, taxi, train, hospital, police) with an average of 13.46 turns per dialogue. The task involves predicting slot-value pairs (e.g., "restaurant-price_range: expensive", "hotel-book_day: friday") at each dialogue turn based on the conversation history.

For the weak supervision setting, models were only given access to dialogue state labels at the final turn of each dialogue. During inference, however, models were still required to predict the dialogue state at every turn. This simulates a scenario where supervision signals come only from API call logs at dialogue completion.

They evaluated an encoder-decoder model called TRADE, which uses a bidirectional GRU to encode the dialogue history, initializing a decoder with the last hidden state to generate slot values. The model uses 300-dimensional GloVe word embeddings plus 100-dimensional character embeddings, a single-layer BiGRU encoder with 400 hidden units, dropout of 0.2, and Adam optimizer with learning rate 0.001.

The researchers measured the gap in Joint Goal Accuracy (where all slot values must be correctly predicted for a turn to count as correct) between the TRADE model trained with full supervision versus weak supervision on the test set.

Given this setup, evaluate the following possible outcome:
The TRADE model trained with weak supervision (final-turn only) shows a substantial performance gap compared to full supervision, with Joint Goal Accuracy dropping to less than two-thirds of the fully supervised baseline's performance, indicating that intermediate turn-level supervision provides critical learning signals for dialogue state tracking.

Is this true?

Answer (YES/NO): NO